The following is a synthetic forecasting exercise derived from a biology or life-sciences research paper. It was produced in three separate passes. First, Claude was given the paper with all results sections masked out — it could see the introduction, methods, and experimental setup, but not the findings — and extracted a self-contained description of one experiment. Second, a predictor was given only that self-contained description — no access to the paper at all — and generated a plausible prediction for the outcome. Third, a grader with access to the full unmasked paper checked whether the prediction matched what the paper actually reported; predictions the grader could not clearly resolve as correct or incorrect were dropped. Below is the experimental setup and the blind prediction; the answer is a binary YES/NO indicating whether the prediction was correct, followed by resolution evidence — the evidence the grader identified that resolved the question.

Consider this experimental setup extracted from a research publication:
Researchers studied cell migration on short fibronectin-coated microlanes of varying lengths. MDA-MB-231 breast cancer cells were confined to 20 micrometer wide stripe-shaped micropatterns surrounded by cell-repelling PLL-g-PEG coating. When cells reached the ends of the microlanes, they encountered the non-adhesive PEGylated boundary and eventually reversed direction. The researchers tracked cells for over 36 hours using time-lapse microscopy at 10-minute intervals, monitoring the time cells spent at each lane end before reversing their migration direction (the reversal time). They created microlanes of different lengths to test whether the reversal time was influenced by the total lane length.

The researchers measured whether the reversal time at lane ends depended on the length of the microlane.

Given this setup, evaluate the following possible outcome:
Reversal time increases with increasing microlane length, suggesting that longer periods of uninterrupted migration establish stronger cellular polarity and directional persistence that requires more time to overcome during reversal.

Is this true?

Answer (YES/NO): NO